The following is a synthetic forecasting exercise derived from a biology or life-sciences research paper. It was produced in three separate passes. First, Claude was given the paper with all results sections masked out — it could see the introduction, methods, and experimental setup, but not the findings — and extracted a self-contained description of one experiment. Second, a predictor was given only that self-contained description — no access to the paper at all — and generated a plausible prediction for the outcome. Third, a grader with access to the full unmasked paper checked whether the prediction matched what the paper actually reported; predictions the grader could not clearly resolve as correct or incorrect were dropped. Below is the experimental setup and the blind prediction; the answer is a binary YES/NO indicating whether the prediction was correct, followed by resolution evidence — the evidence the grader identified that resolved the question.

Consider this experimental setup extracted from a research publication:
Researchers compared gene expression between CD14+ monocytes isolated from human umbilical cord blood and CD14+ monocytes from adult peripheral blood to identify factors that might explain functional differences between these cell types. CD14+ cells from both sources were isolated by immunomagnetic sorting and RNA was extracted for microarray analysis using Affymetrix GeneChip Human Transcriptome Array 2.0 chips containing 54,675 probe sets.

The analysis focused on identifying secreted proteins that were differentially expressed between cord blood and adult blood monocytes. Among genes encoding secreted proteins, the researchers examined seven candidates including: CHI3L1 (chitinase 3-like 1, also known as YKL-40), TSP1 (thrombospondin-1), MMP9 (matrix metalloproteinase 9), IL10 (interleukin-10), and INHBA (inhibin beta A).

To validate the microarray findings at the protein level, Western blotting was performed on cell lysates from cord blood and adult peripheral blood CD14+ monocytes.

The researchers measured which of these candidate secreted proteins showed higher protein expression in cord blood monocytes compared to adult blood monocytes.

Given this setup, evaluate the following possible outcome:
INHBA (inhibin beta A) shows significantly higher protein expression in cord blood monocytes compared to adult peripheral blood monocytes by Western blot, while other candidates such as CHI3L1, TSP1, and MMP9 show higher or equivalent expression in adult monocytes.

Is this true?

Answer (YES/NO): NO